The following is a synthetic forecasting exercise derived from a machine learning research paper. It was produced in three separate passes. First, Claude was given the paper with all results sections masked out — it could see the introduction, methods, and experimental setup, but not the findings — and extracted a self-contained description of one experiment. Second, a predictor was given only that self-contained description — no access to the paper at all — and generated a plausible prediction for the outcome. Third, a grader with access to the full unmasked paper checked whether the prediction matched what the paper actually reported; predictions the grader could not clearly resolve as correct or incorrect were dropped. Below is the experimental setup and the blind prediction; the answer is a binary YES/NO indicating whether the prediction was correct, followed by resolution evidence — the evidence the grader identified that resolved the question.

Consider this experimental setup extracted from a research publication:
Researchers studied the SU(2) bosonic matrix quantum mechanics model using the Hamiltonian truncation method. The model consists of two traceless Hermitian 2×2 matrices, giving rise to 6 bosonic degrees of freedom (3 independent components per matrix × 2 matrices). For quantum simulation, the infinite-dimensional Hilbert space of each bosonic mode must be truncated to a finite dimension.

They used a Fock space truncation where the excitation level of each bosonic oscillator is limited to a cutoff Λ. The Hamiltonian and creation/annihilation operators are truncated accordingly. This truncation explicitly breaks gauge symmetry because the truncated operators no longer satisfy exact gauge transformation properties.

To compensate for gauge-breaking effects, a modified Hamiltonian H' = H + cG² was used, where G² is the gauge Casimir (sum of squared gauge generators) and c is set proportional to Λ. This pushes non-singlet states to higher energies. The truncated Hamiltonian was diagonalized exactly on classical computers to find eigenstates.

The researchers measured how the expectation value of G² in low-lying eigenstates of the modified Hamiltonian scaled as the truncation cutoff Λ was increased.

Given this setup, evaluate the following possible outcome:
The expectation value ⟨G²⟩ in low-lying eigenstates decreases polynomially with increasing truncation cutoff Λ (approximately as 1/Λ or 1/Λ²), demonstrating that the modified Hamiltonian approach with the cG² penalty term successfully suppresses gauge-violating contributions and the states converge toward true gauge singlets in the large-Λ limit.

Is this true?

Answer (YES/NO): NO